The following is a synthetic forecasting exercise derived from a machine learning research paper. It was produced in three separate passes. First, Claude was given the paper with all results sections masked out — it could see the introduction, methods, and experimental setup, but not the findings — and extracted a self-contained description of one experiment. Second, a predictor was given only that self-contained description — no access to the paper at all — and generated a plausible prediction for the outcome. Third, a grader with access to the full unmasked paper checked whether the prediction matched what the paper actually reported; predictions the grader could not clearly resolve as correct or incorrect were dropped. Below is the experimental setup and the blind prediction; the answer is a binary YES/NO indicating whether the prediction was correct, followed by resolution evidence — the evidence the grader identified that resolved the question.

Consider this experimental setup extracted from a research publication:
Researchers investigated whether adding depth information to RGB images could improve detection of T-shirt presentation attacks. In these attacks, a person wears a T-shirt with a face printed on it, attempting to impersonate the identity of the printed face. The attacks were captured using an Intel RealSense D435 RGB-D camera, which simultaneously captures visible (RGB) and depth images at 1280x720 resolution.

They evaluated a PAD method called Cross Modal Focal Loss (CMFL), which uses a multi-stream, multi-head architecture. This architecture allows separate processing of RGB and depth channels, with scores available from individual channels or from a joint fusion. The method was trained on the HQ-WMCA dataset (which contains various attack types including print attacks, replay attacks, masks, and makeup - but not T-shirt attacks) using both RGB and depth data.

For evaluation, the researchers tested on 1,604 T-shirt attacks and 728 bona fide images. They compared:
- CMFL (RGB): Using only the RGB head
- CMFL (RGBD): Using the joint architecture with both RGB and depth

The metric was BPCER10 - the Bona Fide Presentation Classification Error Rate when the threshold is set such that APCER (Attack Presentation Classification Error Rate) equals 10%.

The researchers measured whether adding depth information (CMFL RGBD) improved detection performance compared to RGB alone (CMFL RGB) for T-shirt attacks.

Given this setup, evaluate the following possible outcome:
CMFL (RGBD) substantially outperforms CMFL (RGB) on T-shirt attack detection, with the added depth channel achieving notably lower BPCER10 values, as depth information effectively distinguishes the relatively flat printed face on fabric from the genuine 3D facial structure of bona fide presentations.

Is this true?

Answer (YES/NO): NO